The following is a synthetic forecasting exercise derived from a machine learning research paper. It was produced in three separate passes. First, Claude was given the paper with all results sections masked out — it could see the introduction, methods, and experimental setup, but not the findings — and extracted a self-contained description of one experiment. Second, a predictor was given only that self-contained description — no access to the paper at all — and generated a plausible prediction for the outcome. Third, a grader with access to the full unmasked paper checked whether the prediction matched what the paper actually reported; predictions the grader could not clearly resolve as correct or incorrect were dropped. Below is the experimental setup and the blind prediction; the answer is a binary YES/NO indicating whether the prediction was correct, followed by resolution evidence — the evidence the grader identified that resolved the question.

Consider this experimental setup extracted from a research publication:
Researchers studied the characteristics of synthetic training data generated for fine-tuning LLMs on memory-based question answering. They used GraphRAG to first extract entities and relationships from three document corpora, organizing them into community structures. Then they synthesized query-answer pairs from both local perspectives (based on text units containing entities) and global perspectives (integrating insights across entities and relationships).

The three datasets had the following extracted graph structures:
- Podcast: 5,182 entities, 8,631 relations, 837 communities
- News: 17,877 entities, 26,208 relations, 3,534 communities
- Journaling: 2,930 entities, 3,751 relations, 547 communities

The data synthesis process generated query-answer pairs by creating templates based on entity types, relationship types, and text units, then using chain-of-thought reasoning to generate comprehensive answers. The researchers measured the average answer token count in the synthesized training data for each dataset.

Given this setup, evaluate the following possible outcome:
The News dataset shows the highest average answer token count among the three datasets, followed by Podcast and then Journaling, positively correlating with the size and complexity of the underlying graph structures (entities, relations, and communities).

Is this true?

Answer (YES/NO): NO